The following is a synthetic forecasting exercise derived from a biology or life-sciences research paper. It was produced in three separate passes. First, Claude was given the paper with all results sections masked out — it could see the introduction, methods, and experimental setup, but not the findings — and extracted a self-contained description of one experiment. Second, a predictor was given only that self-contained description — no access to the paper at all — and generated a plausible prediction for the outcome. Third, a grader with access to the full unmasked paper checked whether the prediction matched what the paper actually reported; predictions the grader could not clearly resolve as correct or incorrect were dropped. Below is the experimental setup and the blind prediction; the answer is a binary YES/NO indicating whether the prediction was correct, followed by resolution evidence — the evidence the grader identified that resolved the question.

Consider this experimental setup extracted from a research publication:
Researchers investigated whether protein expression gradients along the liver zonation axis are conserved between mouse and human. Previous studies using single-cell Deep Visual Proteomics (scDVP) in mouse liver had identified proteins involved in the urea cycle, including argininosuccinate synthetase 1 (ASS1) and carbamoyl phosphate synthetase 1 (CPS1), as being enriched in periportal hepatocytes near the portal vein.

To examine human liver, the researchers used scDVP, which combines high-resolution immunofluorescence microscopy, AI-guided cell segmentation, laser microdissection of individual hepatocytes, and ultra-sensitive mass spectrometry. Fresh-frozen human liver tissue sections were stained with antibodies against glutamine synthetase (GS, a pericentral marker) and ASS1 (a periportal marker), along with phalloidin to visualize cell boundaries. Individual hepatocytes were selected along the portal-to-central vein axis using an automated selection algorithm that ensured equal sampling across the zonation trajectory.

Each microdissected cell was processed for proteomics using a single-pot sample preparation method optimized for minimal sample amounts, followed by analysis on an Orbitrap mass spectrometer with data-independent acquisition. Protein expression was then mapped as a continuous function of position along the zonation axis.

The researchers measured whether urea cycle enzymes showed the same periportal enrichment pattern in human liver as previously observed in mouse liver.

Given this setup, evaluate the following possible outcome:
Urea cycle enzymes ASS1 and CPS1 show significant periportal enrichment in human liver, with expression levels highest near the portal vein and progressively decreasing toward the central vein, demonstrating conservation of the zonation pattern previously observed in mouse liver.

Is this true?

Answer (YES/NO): YES